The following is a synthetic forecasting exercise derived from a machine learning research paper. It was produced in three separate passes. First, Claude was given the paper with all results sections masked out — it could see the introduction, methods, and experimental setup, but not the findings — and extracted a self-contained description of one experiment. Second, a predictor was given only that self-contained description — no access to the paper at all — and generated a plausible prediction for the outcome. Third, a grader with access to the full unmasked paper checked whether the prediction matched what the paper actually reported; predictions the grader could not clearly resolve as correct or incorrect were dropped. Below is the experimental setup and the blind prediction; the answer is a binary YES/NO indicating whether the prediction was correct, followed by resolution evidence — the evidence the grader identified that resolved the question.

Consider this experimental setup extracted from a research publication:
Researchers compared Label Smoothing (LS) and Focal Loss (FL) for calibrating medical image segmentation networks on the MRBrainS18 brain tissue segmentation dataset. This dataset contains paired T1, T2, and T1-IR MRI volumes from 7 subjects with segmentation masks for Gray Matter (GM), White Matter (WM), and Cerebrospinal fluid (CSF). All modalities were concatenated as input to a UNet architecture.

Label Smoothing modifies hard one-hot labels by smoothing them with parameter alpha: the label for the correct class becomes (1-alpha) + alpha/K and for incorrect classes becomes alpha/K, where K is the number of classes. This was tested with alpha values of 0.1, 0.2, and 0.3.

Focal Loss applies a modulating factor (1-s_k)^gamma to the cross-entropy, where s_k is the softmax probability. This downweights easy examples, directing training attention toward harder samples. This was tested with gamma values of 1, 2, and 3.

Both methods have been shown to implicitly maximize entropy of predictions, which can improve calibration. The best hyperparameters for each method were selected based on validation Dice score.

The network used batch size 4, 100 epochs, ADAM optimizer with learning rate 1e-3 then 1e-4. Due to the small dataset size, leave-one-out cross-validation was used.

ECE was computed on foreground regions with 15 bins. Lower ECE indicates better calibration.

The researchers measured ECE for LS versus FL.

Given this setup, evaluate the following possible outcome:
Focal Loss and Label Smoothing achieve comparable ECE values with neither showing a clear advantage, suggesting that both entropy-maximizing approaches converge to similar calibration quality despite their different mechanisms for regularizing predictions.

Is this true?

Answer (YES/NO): NO